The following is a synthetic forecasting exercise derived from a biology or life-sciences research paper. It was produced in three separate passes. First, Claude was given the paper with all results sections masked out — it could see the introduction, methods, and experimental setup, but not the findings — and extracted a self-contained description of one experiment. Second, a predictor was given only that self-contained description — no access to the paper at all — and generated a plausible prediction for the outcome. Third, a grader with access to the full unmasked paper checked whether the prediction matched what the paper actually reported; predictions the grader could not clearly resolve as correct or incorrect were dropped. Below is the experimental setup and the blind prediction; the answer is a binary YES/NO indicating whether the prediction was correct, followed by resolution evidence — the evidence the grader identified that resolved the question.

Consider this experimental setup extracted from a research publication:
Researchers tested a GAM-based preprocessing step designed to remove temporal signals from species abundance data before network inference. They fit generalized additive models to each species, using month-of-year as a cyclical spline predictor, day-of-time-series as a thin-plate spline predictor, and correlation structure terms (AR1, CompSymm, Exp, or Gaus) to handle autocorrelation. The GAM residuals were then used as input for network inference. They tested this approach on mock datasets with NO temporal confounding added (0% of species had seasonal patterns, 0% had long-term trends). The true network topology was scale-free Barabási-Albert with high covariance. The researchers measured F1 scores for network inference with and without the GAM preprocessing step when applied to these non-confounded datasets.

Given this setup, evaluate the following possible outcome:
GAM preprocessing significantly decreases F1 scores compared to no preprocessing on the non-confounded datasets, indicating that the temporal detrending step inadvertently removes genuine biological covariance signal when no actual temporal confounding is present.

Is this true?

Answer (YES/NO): NO